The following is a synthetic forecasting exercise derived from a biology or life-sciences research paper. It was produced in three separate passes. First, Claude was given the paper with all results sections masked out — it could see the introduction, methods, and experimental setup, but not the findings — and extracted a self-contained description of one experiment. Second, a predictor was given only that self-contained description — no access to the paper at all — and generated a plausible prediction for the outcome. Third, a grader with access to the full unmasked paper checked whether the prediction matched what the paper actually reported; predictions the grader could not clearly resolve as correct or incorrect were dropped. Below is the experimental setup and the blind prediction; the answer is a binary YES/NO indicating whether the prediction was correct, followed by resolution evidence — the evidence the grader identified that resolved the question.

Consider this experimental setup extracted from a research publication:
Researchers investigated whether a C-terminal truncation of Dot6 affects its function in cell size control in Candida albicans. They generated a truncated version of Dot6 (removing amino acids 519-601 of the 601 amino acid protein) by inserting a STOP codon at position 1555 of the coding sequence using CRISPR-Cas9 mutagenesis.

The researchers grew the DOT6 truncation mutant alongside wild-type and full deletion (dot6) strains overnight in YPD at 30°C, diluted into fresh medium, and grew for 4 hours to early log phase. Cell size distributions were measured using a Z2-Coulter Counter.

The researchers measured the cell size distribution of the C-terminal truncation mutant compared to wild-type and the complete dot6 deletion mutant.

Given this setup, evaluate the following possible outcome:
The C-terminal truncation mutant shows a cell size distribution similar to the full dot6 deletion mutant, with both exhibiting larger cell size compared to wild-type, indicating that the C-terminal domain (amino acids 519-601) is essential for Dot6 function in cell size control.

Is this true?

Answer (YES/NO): NO